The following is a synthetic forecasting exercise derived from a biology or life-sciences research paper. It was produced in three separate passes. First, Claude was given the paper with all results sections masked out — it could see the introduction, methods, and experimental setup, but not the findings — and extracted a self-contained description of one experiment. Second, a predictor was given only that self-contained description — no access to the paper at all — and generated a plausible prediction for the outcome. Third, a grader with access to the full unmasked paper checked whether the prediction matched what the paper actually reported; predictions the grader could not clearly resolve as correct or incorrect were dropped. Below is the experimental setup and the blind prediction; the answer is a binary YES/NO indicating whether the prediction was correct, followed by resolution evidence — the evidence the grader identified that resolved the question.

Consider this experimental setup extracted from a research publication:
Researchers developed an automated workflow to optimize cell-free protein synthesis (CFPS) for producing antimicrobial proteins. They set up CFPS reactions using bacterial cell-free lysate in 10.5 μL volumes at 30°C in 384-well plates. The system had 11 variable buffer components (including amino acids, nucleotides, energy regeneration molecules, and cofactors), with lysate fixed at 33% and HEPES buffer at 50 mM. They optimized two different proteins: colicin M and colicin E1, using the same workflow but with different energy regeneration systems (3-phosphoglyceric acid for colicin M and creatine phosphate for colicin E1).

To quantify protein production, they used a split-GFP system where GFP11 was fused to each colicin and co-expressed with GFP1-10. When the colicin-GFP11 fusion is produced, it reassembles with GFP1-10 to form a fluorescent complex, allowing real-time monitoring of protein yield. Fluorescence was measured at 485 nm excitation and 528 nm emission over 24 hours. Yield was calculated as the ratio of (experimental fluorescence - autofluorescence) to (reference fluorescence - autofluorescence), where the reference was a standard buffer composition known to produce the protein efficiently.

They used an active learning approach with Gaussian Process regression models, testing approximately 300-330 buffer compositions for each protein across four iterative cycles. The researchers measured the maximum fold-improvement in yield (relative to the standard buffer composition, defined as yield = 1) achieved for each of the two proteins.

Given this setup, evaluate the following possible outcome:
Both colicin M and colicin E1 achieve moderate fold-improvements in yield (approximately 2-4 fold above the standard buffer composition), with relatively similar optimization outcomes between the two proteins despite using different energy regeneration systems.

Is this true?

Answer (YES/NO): NO